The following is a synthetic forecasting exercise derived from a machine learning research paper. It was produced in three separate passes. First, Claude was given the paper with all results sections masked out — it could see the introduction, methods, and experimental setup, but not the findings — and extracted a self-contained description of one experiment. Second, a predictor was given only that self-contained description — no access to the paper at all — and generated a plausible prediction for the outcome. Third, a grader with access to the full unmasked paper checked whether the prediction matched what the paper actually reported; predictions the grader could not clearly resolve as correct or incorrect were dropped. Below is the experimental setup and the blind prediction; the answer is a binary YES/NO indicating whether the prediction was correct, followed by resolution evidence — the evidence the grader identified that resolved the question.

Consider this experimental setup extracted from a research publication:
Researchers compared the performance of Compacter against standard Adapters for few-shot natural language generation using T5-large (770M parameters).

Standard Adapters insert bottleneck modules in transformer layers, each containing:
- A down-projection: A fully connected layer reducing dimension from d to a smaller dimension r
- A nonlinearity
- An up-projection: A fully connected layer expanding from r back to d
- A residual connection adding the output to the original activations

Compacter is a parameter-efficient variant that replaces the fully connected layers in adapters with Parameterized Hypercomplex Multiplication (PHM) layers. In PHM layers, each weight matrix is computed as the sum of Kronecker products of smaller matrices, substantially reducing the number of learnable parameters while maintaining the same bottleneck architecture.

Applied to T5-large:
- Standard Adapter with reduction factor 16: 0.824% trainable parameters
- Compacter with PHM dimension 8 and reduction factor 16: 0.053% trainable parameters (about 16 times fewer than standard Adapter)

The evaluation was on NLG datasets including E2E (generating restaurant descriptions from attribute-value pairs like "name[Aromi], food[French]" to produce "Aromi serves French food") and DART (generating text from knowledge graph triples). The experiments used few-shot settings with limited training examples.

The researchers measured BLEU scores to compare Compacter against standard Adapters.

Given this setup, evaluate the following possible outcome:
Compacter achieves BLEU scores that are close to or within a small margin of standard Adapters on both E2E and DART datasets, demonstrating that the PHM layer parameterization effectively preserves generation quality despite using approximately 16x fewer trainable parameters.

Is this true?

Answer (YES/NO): NO